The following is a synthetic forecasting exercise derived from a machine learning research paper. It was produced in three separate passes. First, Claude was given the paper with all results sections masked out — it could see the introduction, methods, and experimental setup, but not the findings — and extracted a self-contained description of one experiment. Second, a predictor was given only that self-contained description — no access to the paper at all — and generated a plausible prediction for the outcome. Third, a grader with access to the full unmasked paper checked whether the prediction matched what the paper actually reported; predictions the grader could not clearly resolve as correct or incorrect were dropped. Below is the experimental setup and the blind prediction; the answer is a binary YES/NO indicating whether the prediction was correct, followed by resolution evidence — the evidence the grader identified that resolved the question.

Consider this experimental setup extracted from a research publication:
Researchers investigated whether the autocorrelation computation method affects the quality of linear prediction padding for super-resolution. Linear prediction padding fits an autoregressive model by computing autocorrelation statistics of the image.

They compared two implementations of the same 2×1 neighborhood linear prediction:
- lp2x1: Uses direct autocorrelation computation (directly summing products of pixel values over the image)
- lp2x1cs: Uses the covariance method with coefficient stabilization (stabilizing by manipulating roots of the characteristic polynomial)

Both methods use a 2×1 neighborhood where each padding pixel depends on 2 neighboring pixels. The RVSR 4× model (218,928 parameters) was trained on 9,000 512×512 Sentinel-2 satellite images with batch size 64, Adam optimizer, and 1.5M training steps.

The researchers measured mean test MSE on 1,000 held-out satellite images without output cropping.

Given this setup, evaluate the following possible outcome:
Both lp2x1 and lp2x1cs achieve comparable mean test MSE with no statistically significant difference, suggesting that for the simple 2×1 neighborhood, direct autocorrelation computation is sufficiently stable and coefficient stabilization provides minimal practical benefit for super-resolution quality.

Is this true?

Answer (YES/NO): YES